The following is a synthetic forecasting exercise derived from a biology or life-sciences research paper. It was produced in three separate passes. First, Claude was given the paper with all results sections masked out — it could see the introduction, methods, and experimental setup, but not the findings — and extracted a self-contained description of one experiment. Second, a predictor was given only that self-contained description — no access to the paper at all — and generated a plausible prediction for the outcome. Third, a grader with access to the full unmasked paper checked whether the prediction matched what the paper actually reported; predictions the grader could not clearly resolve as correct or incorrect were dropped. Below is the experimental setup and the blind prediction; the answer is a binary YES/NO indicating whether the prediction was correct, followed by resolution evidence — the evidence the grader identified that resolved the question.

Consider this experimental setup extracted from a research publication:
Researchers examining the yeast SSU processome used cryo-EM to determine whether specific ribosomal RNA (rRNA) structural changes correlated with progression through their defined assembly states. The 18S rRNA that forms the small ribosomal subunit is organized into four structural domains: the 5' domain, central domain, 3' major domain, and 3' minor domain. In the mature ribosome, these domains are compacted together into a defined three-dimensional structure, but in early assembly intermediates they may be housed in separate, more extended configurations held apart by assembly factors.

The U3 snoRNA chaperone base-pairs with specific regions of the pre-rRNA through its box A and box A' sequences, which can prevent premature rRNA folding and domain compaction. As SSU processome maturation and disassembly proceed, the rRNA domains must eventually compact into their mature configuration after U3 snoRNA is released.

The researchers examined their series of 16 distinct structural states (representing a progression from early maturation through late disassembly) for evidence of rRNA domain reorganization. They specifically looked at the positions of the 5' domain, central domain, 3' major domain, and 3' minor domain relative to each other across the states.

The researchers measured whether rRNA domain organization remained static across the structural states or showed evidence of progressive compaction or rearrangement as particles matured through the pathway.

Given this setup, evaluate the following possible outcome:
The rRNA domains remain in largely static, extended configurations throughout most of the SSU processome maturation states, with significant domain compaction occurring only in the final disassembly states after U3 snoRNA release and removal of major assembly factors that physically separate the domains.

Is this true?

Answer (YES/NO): NO